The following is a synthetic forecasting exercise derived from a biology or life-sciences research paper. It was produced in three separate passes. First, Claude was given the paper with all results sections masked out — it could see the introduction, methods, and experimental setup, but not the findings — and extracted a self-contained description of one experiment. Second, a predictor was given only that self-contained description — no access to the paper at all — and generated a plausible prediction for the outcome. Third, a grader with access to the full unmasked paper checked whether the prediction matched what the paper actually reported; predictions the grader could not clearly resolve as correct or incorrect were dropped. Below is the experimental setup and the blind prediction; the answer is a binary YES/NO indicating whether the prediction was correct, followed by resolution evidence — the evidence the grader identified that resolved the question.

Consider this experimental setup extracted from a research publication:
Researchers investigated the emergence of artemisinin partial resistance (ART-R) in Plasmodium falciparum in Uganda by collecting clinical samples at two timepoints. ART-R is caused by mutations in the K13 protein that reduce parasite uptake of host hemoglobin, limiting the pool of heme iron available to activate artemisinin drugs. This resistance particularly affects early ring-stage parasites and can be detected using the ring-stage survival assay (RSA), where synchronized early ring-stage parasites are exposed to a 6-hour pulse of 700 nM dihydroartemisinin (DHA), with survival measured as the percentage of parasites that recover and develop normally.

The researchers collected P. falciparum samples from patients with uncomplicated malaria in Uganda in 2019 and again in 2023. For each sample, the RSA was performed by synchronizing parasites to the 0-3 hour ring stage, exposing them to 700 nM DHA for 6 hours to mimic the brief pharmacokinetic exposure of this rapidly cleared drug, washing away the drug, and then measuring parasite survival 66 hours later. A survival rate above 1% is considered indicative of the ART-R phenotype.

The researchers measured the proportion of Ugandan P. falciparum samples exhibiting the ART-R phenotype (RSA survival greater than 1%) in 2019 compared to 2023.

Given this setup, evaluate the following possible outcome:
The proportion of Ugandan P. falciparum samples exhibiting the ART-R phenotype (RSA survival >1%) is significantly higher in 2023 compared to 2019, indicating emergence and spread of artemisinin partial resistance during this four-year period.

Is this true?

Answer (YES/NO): YES